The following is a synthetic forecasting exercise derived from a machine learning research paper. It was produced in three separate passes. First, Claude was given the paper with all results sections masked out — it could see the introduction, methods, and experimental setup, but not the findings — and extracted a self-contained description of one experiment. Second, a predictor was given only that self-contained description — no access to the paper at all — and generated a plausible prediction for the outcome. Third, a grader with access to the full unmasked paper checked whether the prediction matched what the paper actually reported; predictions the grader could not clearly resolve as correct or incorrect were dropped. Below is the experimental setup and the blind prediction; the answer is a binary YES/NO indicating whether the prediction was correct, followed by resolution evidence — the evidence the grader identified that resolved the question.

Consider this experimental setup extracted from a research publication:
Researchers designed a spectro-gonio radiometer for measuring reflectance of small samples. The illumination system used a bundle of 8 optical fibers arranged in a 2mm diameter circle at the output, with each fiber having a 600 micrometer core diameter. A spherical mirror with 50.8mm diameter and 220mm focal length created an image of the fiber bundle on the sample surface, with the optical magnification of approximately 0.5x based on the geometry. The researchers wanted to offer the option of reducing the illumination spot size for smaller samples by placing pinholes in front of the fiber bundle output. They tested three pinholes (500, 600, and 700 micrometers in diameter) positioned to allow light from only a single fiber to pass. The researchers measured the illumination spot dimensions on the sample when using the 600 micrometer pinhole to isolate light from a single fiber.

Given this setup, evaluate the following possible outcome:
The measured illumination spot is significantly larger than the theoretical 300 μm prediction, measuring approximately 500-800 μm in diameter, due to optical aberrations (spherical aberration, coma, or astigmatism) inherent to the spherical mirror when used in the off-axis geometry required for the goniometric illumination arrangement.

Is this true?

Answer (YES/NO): NO